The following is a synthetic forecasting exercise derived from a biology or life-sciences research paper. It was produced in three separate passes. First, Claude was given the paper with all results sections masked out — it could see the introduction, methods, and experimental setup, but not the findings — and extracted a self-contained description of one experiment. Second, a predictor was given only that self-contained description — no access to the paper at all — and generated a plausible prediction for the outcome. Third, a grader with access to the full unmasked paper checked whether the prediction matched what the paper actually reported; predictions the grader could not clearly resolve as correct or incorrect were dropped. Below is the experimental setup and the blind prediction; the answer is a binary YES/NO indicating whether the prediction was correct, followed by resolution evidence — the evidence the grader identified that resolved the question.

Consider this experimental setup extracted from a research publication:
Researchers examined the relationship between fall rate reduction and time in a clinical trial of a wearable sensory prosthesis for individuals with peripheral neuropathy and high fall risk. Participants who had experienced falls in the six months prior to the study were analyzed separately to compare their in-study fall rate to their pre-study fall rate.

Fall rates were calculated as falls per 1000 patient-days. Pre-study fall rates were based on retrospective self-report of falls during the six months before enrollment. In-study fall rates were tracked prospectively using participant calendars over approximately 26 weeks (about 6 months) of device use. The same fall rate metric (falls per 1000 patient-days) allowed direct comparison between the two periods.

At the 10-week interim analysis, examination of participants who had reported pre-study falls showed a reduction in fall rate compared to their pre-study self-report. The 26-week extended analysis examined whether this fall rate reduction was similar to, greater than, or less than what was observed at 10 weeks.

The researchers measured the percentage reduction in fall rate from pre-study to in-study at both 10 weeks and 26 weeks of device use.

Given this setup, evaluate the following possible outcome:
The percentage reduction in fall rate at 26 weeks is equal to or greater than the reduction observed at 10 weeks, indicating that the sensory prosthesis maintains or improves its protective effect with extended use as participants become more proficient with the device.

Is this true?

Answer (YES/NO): NO